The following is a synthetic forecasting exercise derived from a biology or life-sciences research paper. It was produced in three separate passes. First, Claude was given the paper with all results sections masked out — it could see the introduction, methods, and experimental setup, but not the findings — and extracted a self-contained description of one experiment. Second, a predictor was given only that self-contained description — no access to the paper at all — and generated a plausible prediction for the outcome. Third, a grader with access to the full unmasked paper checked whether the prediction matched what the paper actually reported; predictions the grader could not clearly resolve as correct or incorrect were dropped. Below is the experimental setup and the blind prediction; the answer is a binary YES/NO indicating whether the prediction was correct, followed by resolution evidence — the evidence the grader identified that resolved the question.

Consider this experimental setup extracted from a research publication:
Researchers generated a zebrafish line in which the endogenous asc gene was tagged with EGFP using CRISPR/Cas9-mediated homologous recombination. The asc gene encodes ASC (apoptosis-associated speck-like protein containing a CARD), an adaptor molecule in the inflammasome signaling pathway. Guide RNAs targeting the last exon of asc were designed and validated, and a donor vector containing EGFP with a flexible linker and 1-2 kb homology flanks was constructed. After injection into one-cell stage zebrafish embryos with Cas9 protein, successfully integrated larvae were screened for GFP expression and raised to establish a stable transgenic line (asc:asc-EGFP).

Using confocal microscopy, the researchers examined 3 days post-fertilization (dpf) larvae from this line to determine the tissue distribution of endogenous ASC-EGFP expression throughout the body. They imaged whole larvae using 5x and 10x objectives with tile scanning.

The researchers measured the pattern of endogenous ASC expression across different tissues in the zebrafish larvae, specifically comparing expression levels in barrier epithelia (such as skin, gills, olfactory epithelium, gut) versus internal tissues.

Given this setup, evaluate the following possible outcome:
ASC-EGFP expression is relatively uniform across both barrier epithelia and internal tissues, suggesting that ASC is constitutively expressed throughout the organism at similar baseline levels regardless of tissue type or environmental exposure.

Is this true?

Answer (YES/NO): NO